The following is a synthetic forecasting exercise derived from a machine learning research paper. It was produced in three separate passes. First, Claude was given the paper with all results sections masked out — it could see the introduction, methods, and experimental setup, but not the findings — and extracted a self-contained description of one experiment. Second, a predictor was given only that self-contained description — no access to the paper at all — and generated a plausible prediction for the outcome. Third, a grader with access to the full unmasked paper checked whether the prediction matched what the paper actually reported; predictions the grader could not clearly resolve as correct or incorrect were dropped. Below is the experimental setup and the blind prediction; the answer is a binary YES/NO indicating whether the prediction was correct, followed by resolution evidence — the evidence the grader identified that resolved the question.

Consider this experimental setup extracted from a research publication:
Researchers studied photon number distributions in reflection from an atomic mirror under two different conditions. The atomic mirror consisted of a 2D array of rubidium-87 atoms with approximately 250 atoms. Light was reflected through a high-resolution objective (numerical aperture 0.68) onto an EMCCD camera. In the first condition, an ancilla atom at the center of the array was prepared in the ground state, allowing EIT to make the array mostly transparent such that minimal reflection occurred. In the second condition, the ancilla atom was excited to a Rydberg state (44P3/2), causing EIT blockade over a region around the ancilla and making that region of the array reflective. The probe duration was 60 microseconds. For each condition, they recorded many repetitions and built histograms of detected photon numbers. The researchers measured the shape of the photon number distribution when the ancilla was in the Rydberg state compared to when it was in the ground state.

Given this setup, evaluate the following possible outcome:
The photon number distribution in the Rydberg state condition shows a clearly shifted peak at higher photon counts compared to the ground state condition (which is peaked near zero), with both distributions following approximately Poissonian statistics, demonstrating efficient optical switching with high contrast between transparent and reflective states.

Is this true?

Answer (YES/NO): NO